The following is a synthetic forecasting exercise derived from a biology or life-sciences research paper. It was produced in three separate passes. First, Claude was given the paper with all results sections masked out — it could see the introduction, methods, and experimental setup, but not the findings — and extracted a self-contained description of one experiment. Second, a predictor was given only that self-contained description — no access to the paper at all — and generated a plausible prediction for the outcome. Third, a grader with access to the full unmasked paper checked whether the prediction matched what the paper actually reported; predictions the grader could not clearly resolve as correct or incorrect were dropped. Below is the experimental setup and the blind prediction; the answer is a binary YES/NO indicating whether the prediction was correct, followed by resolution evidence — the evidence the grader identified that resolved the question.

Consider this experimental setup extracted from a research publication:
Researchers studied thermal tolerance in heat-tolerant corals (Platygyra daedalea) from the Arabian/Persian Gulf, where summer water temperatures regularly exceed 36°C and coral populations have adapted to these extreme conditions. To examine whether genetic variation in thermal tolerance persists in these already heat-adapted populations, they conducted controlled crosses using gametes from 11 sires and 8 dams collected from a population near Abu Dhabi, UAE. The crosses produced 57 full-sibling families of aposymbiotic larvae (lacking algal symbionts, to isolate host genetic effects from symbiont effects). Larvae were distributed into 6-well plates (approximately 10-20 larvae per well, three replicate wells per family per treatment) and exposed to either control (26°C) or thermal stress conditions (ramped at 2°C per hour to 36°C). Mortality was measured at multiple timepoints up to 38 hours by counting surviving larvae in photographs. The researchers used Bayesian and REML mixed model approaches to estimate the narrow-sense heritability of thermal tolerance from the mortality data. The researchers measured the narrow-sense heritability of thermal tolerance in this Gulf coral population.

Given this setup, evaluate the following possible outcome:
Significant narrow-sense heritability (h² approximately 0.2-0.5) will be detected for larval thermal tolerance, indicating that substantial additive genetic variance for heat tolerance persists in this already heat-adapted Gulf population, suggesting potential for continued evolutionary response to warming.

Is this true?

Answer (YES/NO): YES